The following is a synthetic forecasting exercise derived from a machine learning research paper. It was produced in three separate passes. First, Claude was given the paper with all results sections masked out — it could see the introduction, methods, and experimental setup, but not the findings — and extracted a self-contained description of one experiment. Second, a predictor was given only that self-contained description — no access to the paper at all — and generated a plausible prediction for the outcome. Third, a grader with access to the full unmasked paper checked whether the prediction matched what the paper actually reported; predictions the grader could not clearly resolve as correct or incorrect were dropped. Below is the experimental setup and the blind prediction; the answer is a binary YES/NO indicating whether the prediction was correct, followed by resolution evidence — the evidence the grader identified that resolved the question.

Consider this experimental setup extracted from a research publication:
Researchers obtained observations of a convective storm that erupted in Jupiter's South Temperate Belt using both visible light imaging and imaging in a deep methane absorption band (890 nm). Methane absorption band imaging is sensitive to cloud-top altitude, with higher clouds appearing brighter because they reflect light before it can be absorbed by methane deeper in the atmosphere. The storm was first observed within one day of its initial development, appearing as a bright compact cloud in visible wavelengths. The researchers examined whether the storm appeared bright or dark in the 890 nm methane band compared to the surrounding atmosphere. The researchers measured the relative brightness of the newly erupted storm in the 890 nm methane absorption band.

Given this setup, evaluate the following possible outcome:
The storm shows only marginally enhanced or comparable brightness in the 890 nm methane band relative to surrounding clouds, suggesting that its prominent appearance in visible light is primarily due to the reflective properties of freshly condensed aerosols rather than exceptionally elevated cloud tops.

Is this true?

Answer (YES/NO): NO